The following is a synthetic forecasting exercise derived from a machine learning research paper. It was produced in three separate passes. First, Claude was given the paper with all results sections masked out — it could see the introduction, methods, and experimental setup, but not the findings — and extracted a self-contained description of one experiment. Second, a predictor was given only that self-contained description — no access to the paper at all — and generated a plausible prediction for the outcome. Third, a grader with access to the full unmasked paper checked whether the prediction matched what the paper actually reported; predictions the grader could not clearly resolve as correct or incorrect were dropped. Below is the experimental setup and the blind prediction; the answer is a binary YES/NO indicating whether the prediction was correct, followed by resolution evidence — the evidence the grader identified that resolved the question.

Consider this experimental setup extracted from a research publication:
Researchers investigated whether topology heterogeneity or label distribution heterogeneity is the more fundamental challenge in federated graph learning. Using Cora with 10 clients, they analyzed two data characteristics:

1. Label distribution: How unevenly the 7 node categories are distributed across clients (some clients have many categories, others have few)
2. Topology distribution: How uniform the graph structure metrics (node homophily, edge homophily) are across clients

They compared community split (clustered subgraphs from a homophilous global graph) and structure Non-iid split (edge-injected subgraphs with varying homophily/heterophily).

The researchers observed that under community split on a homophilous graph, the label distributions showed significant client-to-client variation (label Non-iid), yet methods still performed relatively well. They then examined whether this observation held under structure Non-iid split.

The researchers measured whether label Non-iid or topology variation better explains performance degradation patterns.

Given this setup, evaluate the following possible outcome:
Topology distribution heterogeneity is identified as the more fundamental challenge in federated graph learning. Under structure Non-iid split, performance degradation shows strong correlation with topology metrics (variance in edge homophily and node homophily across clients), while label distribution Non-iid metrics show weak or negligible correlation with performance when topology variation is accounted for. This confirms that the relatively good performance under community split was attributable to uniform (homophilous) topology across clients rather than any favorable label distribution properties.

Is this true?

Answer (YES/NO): YES